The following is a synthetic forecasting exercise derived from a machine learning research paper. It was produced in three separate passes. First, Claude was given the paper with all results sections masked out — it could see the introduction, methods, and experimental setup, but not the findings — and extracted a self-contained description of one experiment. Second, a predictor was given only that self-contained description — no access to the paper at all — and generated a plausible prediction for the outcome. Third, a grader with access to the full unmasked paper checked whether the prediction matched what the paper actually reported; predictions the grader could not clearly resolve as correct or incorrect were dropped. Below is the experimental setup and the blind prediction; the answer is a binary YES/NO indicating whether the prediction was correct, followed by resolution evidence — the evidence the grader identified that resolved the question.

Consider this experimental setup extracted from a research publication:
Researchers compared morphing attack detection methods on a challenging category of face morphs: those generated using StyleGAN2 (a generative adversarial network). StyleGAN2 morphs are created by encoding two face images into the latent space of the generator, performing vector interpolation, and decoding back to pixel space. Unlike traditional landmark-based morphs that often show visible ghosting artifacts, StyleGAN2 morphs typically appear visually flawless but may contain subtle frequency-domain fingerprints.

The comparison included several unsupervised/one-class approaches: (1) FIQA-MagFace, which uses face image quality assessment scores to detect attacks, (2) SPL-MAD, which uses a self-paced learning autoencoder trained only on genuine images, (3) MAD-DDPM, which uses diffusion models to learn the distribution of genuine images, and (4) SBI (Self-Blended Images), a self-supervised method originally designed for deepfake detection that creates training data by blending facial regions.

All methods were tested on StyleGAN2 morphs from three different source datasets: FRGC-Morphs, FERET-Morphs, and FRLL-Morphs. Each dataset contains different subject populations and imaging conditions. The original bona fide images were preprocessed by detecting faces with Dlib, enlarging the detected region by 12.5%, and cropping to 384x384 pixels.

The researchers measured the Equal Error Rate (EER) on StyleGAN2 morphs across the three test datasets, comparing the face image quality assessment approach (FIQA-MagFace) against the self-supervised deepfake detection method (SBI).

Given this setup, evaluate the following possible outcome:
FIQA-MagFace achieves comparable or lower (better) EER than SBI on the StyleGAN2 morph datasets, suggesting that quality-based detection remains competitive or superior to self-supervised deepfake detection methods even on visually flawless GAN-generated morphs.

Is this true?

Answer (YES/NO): YES